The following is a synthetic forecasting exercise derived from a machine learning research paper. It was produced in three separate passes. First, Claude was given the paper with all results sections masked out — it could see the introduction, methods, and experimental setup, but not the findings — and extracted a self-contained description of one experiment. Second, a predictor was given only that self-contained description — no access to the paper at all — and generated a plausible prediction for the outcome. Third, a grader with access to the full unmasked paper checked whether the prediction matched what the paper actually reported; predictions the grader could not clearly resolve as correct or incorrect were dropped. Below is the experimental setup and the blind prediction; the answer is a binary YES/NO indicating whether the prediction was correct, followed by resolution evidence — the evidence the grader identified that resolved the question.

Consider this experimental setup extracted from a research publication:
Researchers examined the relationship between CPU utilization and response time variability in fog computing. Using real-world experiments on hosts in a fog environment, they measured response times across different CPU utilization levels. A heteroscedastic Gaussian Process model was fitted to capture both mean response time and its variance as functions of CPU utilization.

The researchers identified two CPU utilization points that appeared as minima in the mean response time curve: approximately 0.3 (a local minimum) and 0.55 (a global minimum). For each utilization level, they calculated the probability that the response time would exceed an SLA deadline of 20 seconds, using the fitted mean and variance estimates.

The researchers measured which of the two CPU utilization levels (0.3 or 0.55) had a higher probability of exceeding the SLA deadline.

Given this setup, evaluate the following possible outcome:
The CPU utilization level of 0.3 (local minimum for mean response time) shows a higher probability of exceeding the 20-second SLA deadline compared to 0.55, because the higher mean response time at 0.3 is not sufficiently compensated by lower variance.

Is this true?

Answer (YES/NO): NO